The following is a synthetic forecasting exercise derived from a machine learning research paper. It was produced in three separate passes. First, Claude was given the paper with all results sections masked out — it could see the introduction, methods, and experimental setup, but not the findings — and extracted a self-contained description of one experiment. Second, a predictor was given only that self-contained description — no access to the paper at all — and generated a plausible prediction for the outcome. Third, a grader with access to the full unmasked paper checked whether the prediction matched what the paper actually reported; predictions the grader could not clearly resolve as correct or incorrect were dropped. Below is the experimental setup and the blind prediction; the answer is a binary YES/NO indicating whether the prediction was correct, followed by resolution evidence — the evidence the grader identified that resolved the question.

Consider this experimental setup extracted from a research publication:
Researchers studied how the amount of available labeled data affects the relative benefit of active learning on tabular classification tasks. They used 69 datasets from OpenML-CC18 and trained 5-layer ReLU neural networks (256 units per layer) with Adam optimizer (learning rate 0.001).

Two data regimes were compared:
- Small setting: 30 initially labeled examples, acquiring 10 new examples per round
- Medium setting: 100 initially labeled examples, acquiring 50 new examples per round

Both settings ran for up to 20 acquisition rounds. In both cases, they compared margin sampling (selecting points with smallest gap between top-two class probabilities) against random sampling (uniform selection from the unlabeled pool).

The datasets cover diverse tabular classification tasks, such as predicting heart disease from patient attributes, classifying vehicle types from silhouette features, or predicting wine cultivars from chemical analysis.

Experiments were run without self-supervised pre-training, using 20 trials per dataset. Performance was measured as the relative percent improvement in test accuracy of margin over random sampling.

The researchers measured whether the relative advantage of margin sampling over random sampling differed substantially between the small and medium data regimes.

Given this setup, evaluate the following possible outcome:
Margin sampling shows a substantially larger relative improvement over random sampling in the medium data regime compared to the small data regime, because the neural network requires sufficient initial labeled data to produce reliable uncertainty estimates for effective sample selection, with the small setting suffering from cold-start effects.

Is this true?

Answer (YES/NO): NO